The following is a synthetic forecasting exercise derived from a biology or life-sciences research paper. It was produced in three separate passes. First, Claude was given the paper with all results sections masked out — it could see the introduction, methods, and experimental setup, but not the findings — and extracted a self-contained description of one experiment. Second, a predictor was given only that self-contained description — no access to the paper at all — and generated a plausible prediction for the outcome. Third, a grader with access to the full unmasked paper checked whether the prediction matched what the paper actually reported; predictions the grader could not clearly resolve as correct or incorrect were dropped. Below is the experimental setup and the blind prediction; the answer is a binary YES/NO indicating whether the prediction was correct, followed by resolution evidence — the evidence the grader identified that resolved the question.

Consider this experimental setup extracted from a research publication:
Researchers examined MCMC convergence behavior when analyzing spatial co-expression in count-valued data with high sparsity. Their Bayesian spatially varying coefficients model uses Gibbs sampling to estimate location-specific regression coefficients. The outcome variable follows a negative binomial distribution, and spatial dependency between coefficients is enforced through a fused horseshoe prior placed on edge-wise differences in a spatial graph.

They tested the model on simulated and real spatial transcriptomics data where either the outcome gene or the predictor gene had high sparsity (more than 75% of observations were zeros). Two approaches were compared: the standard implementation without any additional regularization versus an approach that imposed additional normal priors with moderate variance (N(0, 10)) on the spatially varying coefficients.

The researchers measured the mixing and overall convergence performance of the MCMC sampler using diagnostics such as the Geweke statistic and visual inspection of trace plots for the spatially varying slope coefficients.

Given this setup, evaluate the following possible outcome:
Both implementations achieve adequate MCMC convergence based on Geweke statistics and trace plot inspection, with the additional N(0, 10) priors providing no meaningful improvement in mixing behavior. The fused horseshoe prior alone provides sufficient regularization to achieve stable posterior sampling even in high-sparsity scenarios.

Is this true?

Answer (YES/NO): NO